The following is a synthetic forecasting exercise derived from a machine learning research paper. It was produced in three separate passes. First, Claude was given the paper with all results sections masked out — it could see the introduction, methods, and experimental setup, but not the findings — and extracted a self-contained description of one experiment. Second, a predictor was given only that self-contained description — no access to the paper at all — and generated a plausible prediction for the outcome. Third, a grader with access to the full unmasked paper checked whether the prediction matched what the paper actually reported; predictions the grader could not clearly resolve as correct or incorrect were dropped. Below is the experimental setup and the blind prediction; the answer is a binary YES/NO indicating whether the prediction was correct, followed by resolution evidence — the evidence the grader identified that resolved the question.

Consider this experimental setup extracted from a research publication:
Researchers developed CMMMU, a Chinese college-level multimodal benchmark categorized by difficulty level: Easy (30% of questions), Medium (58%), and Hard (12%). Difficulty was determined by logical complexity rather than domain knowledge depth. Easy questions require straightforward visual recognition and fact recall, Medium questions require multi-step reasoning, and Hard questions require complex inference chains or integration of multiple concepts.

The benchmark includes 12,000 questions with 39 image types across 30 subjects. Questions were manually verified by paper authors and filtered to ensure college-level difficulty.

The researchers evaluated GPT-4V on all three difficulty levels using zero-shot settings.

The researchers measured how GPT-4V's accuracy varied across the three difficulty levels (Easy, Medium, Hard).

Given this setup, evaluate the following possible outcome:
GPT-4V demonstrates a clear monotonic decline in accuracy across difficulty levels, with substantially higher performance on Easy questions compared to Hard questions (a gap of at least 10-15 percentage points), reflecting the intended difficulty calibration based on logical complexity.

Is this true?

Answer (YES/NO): YES